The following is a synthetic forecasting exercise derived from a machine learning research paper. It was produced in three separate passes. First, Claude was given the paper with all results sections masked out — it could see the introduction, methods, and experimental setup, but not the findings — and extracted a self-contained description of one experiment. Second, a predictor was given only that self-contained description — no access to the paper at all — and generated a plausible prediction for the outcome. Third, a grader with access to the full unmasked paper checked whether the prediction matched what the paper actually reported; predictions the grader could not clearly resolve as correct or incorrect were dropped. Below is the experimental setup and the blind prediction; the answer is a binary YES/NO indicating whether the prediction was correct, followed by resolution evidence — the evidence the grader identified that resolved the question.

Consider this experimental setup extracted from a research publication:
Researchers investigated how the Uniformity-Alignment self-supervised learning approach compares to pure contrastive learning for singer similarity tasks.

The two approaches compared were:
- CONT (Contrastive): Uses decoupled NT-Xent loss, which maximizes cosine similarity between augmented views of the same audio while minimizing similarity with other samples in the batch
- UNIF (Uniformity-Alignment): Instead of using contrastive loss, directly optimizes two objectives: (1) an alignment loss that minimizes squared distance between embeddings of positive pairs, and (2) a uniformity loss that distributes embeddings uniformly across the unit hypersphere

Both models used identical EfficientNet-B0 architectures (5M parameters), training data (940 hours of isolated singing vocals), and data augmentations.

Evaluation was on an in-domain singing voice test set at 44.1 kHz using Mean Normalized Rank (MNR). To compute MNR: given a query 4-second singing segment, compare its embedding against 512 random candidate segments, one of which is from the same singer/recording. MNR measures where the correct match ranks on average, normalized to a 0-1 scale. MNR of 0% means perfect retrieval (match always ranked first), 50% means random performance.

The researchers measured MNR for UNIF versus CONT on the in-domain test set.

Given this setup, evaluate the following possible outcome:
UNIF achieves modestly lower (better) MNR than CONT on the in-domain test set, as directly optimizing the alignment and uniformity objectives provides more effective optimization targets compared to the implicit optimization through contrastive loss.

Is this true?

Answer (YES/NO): NO